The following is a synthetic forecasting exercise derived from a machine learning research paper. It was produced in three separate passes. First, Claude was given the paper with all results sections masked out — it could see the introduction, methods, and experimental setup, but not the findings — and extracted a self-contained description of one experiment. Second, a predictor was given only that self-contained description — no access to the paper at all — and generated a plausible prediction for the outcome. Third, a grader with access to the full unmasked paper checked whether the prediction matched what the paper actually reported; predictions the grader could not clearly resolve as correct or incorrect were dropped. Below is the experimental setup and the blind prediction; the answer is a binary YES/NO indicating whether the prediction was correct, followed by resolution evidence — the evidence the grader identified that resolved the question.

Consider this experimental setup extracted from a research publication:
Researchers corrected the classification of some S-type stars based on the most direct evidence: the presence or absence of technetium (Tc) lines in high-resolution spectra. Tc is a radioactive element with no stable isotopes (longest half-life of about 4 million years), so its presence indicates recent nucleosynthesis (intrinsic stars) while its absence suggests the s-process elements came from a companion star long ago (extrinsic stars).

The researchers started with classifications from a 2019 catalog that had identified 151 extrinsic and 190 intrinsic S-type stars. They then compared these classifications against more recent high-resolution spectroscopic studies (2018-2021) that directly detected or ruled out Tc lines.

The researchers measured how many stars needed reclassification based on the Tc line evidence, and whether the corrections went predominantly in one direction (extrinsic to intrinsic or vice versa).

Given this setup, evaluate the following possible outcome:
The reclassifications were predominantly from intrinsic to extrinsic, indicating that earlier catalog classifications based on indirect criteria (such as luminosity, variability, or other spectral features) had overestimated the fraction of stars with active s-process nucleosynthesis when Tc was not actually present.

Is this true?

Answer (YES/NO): NO